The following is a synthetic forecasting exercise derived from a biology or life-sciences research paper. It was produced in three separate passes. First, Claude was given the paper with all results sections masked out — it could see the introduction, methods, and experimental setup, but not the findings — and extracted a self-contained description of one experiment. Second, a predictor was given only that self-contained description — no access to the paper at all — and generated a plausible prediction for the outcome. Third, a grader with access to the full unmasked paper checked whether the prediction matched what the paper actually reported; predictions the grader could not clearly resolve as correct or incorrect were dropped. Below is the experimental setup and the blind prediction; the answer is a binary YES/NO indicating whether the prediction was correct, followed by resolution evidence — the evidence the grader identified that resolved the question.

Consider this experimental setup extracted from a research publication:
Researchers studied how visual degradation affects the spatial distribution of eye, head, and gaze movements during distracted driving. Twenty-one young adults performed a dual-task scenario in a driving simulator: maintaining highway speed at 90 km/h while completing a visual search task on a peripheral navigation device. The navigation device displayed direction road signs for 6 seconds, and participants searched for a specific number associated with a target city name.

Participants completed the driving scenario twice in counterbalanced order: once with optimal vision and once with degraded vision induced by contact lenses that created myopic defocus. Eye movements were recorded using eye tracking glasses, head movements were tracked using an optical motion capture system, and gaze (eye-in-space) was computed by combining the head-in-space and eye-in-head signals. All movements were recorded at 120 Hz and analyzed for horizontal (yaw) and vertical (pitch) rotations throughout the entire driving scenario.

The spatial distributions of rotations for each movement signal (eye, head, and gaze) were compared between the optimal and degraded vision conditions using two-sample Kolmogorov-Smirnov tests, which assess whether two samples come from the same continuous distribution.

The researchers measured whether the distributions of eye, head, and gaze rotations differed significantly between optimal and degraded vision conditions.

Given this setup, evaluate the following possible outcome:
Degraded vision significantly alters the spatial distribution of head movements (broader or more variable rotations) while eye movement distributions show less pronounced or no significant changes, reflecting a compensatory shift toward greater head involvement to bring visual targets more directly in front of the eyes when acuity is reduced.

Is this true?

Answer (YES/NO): NO